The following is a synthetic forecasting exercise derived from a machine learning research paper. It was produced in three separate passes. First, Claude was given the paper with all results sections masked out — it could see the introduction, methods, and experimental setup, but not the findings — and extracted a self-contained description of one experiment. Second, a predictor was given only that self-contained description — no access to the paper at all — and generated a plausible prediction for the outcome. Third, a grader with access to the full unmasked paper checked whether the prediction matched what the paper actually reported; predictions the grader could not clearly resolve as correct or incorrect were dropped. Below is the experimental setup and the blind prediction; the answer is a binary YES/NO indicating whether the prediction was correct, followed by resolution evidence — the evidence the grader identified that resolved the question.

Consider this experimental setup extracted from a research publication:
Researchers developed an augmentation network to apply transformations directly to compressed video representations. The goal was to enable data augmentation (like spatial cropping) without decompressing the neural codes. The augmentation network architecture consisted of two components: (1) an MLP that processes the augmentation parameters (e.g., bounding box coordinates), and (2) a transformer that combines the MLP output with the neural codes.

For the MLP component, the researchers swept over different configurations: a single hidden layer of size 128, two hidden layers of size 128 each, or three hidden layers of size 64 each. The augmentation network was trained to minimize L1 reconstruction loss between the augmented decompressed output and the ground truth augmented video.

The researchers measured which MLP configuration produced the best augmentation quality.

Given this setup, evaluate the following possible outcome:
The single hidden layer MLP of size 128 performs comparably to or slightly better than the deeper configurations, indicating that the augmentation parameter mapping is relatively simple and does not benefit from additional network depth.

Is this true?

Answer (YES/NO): NO